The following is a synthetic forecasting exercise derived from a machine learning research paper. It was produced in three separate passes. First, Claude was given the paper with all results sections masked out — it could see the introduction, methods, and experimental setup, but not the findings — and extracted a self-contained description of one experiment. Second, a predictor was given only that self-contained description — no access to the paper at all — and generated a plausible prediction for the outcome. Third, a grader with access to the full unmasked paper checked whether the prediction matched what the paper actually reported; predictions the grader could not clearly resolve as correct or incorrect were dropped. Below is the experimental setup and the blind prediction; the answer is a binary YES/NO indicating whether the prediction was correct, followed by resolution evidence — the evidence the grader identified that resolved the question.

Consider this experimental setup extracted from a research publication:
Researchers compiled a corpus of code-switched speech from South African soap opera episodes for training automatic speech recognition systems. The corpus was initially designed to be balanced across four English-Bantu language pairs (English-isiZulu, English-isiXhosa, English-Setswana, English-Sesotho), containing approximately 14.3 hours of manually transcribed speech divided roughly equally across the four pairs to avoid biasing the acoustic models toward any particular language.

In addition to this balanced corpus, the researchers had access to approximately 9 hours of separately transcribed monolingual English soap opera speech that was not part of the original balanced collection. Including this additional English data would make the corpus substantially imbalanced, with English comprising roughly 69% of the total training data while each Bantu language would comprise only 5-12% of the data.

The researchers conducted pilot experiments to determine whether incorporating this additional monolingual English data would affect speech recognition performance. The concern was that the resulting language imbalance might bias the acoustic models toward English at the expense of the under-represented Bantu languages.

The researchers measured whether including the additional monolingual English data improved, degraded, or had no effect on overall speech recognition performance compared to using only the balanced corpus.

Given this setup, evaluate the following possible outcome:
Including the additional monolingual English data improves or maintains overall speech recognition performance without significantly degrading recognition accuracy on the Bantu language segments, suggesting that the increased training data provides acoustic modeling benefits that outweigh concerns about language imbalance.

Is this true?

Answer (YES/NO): YES